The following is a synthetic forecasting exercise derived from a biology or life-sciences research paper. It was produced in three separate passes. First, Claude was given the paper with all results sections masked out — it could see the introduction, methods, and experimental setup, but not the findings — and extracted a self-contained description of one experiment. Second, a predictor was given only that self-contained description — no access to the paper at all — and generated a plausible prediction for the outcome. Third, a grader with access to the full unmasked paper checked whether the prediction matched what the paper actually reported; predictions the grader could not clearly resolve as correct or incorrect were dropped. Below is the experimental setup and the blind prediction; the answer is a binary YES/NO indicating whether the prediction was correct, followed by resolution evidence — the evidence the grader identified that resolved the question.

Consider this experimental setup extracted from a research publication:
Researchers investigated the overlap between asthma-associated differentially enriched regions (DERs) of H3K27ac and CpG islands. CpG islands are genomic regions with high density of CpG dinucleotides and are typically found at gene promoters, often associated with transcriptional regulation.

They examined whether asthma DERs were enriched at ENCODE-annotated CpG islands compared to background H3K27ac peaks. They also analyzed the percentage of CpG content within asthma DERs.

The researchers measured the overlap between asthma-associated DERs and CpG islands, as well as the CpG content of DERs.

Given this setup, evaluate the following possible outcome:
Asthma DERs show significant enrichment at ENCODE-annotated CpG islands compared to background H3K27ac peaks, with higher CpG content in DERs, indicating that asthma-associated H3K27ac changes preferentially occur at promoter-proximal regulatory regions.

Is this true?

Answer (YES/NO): NO